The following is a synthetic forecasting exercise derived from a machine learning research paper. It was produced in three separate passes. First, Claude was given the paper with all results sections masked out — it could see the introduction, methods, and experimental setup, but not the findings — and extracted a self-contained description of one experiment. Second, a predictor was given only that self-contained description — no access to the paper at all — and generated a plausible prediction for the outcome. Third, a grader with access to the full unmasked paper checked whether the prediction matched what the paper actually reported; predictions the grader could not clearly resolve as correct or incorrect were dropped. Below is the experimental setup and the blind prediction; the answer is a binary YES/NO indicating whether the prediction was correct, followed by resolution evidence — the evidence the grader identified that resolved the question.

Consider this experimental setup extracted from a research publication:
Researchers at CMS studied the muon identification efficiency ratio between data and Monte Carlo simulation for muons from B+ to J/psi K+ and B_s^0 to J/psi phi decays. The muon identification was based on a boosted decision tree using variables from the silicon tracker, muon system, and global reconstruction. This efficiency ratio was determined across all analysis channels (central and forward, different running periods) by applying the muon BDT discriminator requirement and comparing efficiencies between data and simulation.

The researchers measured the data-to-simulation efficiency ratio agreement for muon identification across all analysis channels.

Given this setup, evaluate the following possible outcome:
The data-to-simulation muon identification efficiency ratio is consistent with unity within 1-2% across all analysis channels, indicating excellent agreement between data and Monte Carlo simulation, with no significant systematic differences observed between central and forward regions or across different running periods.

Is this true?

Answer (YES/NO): NO